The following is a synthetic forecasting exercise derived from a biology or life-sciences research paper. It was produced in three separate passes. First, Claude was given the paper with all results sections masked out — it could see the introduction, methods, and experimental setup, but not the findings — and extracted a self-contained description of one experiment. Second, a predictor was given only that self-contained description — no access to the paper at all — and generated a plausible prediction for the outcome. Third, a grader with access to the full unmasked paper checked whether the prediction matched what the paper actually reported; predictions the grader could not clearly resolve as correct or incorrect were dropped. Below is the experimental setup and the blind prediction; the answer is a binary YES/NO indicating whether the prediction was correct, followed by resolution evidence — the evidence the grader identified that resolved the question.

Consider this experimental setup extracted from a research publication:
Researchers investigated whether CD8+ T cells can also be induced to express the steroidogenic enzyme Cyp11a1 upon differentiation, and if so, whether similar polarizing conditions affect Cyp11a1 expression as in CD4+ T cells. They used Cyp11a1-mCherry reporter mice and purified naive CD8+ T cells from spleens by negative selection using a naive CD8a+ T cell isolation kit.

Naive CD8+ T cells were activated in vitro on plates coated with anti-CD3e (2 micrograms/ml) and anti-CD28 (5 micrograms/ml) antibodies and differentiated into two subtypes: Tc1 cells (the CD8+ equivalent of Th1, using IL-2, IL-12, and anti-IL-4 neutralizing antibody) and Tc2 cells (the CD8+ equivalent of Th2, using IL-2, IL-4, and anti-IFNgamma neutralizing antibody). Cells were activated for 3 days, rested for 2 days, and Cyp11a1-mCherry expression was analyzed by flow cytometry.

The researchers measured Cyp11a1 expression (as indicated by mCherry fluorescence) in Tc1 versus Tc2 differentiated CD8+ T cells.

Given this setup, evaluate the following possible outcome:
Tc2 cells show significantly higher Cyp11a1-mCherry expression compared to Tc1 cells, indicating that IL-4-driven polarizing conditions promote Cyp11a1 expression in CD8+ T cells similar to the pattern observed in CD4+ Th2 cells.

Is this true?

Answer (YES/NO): YES